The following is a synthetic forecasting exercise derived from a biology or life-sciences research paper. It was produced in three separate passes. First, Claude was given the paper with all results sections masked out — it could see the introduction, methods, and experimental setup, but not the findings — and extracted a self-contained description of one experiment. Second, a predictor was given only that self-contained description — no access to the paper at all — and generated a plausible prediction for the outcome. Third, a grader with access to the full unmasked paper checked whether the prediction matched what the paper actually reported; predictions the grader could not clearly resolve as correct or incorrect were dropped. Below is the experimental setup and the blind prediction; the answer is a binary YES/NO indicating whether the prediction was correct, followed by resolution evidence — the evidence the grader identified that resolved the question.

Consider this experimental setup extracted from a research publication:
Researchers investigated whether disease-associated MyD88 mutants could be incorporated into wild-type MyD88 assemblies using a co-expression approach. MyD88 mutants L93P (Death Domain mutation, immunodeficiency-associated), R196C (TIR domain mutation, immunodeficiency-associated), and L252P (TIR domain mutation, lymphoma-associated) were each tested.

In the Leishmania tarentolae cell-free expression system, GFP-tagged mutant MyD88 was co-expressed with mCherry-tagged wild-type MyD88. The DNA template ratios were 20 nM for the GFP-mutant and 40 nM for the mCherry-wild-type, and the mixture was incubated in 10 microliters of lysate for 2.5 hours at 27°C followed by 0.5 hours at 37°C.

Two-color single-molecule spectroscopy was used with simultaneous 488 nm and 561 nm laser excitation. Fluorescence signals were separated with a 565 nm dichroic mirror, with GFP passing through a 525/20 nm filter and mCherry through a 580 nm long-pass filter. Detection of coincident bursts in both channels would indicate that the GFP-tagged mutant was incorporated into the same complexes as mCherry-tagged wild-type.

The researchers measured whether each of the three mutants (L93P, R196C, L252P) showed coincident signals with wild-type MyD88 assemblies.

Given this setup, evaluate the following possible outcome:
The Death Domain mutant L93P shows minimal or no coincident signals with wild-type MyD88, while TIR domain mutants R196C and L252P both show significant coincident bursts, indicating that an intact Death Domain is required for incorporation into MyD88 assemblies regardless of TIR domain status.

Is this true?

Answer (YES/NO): NO